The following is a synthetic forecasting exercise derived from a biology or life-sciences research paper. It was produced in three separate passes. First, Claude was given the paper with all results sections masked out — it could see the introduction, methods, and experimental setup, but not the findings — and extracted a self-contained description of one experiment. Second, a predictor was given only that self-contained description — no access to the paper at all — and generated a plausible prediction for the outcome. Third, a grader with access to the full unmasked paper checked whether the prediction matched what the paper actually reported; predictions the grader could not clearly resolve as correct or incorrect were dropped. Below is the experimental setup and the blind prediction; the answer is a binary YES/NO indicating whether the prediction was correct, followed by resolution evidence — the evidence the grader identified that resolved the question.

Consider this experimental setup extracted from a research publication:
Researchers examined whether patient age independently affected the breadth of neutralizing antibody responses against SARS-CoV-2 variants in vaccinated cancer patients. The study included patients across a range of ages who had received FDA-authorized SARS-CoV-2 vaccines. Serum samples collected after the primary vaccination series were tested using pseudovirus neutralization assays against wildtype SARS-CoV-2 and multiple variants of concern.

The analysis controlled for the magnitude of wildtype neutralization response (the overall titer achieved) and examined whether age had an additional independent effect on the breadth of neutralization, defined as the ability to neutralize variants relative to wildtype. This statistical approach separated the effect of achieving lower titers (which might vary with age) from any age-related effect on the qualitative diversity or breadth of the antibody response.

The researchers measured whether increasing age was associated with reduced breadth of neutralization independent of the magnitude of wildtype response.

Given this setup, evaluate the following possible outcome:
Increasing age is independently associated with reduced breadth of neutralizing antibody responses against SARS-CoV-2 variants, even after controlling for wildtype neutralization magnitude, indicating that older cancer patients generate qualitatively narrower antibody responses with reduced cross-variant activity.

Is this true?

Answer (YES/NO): YES